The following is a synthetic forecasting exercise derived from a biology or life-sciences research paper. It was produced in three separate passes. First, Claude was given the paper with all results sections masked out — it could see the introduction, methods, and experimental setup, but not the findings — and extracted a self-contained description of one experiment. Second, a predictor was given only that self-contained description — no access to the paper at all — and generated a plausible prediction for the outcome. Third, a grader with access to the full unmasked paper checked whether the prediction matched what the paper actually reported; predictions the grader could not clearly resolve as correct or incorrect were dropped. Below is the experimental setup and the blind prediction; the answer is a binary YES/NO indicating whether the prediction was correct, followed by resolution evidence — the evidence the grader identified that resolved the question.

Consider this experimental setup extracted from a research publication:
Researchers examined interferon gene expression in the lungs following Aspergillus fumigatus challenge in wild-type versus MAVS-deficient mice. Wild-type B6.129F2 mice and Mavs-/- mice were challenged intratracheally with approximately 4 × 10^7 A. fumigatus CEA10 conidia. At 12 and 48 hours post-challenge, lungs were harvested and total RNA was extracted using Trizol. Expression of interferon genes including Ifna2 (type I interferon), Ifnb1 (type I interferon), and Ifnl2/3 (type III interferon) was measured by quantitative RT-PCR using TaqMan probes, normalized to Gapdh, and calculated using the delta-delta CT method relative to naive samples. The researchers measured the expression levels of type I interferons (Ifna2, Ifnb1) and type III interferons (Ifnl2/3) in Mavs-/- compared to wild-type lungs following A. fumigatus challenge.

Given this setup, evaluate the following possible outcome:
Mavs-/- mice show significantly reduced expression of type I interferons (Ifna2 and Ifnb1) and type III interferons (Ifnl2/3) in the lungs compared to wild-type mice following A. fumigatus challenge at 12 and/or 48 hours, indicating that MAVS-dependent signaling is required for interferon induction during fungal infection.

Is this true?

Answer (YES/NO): NO